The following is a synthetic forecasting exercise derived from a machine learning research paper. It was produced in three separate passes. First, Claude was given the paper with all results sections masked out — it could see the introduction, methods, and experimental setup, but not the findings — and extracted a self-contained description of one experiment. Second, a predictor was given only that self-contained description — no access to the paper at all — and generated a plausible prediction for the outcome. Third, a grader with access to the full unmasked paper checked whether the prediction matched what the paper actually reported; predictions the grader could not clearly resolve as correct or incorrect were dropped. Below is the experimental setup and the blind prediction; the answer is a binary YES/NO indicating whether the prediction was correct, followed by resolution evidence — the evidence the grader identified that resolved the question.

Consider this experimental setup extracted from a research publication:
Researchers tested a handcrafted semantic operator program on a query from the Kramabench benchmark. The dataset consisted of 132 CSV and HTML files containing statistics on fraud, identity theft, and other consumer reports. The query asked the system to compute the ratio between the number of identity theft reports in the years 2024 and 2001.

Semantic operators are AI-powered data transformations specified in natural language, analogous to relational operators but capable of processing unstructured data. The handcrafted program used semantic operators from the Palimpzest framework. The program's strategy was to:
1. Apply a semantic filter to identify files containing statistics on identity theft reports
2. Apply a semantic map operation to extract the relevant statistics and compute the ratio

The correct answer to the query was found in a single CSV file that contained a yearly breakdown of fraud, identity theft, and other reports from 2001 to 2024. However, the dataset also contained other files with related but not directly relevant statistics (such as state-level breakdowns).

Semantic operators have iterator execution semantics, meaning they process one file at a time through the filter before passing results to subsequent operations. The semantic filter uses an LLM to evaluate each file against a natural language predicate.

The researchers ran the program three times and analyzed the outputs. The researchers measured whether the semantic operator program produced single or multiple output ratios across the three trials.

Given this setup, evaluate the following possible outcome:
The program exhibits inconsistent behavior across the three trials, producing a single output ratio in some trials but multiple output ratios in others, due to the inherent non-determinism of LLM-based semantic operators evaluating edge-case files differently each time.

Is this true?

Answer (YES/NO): YES